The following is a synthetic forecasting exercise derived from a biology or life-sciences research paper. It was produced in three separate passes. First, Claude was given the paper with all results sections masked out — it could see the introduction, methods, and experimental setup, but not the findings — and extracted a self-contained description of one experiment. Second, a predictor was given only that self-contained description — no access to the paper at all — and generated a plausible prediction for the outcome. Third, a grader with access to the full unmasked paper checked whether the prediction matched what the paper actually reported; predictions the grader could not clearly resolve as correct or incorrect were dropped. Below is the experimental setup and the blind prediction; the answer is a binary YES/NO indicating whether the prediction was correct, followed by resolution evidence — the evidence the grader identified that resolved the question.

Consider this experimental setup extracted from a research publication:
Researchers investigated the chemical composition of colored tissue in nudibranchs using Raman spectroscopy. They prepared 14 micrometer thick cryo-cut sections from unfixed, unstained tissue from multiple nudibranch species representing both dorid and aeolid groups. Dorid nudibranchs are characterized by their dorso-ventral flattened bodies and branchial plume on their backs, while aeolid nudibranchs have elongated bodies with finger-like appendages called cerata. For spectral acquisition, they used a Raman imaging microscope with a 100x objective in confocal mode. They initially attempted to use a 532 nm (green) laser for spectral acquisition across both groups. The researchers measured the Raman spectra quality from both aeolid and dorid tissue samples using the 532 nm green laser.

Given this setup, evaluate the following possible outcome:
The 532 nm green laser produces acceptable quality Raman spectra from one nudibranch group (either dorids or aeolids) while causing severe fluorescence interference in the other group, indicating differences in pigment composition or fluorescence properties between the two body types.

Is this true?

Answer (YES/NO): YES